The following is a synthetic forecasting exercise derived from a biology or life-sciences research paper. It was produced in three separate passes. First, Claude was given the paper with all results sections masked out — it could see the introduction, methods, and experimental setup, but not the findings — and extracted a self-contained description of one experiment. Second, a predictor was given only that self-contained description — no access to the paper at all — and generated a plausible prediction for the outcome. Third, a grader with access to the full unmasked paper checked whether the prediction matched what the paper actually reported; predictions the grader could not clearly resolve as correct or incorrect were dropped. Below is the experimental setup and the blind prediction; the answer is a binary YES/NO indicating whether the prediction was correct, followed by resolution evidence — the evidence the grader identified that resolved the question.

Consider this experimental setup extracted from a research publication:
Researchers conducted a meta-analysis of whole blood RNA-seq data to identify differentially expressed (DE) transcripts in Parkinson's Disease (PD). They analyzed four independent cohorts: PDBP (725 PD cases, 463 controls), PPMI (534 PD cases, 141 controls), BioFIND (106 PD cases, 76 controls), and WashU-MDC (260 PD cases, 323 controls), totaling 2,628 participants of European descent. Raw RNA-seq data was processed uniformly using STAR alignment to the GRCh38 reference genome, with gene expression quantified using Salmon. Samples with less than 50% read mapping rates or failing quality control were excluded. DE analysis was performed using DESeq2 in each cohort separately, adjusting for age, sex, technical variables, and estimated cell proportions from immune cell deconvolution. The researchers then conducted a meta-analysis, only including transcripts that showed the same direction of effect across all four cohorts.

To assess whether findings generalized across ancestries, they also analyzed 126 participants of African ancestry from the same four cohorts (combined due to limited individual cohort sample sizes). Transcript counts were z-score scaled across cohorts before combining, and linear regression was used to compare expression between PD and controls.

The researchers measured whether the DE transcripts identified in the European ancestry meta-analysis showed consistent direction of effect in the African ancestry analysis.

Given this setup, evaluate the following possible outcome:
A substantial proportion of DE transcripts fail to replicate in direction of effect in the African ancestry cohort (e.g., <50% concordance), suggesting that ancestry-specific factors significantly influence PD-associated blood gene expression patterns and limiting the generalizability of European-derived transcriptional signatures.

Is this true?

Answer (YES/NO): NO